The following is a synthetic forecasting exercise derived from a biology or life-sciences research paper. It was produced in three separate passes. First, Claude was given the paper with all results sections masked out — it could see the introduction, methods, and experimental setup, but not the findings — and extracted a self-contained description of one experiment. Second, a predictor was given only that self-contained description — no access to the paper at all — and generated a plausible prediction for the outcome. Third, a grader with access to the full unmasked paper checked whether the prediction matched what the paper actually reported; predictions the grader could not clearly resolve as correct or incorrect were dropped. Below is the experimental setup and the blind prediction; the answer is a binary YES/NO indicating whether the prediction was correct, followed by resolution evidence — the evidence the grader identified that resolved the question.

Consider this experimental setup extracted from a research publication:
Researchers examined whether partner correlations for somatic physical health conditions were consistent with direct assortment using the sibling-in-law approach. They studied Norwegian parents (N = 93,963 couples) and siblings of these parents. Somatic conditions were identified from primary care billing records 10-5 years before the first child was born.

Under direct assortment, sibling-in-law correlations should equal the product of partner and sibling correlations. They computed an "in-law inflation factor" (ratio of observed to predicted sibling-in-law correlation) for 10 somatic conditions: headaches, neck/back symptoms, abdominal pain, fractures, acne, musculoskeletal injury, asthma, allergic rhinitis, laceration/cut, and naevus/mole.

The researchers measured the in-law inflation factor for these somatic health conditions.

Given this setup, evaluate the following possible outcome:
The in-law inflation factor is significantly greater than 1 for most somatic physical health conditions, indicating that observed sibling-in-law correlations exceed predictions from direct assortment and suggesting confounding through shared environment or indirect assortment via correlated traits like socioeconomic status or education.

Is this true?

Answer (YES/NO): NO